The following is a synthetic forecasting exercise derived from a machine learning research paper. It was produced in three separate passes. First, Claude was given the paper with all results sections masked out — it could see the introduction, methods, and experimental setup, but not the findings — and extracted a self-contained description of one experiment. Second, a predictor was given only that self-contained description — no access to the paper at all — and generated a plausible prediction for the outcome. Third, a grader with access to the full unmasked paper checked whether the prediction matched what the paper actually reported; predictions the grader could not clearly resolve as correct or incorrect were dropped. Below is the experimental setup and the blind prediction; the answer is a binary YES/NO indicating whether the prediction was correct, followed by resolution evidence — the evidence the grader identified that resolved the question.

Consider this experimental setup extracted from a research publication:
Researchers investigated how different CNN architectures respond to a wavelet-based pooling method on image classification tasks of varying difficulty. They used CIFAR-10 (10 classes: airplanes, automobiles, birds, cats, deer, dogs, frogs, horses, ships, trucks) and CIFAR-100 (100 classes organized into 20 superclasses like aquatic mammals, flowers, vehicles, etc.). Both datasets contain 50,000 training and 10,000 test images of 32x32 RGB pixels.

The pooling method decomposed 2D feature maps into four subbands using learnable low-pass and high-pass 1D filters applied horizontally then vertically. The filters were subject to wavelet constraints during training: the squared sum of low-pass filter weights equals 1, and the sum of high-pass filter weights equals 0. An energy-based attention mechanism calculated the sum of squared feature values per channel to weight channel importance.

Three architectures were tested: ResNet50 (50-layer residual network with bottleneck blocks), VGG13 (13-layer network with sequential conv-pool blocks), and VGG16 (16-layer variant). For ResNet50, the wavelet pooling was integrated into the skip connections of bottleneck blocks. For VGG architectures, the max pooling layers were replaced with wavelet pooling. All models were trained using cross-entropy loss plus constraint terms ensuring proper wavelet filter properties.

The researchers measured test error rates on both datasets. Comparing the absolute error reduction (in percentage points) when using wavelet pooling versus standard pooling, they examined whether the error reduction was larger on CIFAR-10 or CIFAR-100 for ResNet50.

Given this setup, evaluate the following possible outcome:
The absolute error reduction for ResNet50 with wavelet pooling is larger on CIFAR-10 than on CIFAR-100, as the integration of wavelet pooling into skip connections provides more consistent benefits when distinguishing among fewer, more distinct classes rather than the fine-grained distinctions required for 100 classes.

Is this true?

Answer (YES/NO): NO